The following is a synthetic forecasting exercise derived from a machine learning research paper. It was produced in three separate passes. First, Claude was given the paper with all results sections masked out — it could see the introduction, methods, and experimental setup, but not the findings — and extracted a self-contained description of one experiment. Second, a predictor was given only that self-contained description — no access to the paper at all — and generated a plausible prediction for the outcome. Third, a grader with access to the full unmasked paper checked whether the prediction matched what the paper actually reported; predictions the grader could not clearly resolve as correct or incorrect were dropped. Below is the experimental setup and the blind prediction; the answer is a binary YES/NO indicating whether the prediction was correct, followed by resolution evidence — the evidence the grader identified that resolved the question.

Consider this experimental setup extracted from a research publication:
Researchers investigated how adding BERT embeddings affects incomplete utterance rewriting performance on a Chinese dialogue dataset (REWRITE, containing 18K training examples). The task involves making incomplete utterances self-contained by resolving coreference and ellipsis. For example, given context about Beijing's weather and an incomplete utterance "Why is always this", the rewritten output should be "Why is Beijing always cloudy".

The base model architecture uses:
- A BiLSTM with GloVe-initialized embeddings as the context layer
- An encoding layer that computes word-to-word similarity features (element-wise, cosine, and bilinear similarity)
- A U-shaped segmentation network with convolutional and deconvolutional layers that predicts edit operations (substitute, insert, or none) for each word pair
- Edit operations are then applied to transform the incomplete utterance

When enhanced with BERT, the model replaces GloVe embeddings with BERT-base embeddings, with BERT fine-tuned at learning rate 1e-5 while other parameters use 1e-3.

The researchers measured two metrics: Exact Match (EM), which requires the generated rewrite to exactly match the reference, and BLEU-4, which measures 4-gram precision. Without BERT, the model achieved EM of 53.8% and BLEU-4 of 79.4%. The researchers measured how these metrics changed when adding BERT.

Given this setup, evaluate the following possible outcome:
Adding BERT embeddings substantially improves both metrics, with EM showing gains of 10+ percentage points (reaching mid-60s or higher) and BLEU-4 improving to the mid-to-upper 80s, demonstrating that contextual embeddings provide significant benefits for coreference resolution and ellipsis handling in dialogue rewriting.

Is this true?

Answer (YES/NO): YES